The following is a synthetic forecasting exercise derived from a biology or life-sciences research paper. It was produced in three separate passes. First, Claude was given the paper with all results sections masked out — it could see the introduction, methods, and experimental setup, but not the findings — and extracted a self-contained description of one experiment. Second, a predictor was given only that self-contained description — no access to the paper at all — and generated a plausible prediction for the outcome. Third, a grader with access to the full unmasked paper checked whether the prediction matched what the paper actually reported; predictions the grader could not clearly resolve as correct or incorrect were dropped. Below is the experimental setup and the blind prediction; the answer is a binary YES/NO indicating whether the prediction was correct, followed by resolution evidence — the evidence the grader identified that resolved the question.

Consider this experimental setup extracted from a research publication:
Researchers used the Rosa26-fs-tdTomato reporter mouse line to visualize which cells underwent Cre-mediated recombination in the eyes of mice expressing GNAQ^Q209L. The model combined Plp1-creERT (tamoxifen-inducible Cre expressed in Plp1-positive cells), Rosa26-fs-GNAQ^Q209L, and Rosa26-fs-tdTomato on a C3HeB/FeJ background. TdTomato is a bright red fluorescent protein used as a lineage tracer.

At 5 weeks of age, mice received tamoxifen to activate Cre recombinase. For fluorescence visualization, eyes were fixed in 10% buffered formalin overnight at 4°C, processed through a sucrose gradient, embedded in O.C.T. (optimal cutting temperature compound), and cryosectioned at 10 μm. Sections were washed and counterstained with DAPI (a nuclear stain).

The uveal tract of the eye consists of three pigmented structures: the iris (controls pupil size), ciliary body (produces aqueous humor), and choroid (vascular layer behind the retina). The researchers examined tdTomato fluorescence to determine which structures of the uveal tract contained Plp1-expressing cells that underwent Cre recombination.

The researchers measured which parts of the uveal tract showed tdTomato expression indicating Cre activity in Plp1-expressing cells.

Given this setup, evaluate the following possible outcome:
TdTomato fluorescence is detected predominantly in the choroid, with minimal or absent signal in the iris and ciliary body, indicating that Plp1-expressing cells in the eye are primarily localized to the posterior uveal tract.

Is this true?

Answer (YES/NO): NO